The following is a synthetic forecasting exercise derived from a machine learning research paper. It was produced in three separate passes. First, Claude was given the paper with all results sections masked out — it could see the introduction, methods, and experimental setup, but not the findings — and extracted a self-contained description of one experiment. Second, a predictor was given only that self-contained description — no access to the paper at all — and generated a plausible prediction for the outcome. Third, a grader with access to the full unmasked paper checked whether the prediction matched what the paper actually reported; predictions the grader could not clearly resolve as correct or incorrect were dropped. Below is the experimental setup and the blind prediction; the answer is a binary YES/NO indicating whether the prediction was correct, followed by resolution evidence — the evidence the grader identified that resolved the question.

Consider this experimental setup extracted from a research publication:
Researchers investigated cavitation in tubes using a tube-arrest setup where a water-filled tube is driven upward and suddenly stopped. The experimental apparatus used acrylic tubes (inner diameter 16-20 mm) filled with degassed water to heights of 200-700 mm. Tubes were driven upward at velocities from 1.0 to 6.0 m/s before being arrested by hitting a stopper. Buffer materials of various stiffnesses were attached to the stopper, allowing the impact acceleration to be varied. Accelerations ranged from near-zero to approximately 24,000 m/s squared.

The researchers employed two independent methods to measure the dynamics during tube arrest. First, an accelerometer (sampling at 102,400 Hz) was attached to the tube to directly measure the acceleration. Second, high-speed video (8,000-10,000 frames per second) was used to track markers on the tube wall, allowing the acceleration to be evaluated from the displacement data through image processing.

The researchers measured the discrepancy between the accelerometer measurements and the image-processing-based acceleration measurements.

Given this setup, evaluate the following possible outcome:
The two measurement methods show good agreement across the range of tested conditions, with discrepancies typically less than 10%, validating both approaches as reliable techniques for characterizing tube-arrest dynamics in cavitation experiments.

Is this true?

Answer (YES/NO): YES